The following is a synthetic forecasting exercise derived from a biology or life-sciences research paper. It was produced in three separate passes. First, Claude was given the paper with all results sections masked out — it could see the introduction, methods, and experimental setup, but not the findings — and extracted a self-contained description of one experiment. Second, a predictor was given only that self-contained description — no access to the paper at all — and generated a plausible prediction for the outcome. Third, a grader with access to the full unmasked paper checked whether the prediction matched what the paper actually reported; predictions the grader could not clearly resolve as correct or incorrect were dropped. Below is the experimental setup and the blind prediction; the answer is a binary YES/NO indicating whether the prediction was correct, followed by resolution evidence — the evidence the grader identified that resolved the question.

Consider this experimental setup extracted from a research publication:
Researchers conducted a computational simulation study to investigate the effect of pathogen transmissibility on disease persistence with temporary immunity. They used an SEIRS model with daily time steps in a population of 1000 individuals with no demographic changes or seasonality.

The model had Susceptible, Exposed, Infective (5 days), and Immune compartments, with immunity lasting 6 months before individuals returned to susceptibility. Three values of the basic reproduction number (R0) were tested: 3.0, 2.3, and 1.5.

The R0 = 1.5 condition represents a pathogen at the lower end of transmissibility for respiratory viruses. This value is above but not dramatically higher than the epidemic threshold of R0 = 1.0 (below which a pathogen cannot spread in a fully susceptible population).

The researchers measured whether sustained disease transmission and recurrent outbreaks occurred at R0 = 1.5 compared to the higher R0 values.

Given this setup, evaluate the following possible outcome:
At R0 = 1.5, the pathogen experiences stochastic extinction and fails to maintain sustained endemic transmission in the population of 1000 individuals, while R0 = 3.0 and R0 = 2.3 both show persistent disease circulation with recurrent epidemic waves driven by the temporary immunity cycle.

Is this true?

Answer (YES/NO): NO